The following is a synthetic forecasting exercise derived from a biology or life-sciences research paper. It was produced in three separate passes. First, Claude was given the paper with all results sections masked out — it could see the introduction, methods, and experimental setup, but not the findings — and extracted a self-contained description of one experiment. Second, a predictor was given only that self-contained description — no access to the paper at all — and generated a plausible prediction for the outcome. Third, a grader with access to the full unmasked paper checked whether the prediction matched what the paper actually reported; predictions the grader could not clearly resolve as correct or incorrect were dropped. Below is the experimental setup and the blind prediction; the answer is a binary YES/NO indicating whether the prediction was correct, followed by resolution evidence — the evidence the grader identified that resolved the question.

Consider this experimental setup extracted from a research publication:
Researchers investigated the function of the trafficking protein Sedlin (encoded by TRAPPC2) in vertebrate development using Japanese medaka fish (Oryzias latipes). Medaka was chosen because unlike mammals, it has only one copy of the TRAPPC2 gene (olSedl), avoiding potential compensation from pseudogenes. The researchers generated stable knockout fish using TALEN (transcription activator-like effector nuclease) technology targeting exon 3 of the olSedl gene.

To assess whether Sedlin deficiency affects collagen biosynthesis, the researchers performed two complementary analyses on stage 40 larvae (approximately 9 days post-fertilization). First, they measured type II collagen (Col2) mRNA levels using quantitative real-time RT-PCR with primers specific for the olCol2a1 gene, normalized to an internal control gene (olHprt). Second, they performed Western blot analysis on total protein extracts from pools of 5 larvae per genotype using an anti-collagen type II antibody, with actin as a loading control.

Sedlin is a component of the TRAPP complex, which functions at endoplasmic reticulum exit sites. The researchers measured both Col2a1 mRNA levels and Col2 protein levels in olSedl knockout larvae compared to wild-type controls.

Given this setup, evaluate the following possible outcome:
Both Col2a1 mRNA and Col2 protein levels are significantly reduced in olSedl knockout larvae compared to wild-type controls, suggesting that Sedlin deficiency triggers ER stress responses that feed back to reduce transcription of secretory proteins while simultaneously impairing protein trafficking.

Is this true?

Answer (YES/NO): NO